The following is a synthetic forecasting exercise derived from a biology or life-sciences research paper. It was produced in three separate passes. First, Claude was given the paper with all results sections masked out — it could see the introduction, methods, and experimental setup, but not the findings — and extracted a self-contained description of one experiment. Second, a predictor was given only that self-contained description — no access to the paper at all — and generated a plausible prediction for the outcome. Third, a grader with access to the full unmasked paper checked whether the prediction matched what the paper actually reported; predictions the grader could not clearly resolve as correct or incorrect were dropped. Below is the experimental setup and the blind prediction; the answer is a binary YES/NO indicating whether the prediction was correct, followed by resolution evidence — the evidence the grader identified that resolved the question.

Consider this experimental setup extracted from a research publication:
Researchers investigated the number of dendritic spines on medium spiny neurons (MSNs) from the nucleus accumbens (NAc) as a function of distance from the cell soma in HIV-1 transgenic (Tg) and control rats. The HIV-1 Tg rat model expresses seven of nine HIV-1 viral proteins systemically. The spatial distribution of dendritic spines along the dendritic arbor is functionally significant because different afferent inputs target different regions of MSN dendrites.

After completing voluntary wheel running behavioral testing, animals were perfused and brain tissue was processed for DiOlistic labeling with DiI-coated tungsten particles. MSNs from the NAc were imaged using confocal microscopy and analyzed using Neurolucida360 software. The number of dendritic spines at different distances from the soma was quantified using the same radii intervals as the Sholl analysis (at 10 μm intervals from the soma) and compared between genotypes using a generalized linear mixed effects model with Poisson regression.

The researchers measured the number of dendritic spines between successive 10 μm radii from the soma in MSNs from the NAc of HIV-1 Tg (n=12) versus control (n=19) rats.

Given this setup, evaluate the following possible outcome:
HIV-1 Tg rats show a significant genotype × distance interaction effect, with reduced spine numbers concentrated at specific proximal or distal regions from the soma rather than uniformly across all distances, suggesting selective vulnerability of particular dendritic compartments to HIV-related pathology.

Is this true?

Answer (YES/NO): NO